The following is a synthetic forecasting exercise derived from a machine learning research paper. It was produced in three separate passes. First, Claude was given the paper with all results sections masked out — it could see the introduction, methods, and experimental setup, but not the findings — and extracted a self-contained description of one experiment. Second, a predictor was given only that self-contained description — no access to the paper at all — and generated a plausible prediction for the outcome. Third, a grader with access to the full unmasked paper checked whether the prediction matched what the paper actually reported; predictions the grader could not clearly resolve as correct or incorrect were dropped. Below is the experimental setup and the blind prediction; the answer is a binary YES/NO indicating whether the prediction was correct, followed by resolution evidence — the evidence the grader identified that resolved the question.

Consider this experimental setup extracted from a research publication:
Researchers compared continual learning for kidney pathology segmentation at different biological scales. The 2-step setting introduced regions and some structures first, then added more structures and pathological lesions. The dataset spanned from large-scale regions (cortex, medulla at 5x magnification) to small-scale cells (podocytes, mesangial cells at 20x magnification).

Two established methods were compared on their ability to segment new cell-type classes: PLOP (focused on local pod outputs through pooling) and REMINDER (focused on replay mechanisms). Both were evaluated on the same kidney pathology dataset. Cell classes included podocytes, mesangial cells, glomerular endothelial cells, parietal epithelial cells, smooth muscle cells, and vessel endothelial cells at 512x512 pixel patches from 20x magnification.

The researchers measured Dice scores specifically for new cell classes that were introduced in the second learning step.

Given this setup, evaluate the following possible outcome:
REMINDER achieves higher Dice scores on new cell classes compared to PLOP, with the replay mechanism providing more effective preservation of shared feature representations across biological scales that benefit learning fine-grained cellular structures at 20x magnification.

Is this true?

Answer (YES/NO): NO